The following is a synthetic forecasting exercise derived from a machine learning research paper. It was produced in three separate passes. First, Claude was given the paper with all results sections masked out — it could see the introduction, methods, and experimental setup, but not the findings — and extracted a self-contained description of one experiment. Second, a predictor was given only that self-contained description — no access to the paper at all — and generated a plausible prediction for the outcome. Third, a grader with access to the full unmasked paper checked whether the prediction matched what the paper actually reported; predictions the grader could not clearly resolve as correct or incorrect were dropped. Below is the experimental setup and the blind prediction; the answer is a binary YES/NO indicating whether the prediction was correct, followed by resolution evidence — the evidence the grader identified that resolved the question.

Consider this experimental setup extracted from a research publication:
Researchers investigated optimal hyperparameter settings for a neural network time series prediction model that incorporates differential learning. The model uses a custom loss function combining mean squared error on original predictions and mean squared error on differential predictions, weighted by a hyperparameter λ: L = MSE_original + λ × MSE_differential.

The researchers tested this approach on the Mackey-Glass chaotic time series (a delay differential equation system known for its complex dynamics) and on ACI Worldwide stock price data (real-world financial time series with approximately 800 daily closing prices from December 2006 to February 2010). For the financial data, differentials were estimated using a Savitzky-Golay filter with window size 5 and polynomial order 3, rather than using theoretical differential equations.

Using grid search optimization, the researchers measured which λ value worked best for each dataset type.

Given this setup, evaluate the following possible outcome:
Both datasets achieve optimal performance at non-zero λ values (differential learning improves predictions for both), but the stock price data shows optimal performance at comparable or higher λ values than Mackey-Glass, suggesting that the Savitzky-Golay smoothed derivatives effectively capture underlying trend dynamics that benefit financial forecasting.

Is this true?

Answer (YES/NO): NO